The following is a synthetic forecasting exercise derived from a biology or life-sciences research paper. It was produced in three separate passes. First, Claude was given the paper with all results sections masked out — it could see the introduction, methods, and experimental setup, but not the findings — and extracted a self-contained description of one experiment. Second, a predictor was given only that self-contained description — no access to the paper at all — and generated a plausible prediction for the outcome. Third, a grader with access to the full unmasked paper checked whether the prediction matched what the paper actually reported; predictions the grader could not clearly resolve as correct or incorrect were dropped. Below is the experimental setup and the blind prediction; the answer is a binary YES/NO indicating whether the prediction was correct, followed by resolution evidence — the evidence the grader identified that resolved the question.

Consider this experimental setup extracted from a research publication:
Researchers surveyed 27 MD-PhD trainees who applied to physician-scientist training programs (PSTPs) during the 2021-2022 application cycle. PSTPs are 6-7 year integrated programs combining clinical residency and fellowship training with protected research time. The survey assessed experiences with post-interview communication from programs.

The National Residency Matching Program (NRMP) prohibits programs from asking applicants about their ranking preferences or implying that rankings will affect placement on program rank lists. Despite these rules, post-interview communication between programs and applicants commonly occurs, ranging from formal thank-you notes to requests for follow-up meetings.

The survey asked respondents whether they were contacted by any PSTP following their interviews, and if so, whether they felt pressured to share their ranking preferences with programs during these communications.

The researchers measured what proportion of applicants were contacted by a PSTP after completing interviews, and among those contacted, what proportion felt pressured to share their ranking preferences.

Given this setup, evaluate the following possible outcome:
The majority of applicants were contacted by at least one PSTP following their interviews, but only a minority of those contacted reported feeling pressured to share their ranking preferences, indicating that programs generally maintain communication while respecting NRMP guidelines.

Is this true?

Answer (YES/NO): NO